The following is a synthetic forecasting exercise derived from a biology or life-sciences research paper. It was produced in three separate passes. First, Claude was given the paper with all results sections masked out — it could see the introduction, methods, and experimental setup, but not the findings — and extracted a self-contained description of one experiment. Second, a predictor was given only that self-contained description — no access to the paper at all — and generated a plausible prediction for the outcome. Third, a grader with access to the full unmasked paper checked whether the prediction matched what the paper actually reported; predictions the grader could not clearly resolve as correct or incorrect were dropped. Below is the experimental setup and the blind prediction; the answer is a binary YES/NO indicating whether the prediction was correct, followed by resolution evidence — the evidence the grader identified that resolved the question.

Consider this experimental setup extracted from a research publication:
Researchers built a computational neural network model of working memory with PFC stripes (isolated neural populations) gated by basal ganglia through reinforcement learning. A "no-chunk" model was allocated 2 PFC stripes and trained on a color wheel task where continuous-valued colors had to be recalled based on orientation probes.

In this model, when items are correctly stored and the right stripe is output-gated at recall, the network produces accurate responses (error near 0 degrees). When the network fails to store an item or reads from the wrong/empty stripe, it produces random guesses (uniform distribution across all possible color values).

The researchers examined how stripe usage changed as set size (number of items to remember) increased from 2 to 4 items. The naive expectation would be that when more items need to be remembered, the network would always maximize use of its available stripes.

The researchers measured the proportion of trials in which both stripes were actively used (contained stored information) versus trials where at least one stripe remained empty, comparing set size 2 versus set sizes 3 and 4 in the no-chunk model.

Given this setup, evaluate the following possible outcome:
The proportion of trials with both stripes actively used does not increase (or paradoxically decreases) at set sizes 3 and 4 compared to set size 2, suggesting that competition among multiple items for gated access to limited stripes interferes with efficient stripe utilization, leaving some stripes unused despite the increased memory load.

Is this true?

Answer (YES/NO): YES